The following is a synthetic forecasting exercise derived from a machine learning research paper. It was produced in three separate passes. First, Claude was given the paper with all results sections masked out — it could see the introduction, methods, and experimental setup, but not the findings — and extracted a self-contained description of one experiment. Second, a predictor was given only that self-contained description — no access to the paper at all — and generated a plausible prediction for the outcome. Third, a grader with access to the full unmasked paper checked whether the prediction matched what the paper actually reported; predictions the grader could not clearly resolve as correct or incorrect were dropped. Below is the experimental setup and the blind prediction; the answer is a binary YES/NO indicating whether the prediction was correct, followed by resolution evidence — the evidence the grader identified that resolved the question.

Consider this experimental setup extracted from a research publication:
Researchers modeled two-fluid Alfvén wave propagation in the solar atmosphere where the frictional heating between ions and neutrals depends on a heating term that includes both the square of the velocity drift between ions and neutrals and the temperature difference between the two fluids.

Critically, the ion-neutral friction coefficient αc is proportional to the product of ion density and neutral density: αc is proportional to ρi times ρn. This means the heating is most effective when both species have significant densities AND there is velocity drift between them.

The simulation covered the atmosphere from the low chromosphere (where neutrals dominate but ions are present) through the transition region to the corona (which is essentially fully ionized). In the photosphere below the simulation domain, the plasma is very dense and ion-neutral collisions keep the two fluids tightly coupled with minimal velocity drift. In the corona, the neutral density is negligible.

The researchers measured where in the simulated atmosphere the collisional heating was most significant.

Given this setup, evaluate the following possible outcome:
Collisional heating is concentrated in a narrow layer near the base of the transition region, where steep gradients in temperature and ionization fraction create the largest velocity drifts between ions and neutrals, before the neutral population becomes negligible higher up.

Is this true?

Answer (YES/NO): NO